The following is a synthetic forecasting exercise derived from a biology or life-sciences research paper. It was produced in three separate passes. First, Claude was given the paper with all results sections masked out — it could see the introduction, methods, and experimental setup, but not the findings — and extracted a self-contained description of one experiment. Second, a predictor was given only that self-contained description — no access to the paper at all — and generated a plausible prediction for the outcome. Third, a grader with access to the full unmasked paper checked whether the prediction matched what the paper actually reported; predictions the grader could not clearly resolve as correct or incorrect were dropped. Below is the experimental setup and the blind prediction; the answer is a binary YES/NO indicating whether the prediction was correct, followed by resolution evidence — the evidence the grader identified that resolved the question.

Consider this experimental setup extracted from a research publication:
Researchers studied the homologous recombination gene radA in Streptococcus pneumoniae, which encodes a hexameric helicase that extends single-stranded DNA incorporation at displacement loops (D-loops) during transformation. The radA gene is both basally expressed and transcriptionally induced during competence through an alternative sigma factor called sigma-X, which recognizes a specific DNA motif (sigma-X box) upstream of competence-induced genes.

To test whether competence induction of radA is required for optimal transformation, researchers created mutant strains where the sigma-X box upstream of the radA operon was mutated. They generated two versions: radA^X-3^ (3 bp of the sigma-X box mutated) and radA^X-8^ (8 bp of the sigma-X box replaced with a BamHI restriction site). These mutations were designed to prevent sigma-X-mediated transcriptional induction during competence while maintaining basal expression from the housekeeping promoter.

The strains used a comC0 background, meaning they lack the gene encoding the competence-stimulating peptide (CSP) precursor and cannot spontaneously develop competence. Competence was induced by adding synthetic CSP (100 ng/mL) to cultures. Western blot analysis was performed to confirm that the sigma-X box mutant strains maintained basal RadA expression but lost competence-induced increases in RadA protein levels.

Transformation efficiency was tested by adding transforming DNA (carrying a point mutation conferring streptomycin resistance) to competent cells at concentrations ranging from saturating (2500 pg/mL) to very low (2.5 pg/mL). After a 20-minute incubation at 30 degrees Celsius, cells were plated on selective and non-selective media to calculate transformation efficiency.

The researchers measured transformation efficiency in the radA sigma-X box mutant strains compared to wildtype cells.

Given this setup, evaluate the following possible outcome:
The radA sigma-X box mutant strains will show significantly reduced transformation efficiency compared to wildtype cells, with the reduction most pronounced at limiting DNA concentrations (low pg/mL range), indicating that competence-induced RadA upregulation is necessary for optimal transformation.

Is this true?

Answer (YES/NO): NO